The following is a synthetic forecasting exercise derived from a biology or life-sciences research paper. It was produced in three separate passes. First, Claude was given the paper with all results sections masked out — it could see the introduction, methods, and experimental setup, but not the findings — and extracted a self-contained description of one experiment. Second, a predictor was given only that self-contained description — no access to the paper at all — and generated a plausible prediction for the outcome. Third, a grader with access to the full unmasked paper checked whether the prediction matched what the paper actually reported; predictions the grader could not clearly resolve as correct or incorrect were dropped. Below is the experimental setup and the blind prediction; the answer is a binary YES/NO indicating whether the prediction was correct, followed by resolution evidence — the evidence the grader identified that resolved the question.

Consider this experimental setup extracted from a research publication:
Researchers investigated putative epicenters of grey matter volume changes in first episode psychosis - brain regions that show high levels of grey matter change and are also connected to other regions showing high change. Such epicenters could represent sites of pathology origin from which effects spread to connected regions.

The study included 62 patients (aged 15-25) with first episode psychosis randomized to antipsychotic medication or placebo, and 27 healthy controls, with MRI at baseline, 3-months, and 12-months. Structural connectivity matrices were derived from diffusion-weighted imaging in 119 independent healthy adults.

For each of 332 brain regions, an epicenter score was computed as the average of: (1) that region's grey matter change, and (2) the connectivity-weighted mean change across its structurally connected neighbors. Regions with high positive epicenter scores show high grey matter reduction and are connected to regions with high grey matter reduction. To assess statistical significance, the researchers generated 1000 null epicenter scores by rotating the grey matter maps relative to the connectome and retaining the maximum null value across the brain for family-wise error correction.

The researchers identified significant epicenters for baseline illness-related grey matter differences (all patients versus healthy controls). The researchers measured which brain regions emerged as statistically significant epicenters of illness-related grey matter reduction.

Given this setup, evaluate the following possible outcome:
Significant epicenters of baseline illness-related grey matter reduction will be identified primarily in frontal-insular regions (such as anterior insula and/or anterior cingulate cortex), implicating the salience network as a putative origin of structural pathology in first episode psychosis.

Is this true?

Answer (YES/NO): NO